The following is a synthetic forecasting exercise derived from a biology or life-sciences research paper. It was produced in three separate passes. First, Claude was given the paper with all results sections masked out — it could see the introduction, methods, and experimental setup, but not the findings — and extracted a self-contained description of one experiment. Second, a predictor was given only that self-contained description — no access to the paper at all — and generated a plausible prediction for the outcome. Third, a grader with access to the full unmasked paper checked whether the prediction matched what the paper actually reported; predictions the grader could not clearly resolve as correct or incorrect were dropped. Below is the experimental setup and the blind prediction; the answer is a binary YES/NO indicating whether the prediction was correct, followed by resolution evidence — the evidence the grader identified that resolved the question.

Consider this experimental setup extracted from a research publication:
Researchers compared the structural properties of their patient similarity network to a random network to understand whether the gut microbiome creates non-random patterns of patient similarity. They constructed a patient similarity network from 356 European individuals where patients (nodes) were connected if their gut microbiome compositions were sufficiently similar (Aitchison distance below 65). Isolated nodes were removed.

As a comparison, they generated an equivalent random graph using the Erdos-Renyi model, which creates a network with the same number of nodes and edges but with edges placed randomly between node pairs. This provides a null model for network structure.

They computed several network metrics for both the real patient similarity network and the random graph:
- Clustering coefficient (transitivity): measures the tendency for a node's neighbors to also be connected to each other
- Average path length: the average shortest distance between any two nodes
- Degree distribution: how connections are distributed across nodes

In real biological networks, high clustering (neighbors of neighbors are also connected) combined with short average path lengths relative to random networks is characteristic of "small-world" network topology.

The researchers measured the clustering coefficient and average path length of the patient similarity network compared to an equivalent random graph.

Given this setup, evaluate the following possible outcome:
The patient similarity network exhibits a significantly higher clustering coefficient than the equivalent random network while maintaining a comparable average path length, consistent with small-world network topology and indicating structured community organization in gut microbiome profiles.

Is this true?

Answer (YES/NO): NO